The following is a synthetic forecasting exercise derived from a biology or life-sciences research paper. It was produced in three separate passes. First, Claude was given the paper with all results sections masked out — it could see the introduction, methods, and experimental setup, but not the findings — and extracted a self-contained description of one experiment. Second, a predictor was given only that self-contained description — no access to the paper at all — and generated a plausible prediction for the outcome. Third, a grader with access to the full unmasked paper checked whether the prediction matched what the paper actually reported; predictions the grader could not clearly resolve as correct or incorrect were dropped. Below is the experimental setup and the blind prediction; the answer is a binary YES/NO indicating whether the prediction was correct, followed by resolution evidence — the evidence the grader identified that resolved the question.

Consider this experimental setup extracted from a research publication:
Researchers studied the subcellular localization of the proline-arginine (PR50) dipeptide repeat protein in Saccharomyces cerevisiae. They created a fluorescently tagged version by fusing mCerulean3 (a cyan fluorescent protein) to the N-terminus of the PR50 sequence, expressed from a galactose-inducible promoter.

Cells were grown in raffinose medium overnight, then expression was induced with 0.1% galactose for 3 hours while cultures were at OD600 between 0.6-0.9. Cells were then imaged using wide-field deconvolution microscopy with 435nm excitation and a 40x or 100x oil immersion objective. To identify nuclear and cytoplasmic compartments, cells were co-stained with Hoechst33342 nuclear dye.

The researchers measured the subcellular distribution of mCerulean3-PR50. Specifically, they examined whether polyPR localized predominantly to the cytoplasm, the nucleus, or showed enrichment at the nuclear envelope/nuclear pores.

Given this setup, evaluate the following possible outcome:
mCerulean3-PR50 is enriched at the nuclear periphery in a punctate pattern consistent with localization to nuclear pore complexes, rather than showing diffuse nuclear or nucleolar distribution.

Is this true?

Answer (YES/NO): NO